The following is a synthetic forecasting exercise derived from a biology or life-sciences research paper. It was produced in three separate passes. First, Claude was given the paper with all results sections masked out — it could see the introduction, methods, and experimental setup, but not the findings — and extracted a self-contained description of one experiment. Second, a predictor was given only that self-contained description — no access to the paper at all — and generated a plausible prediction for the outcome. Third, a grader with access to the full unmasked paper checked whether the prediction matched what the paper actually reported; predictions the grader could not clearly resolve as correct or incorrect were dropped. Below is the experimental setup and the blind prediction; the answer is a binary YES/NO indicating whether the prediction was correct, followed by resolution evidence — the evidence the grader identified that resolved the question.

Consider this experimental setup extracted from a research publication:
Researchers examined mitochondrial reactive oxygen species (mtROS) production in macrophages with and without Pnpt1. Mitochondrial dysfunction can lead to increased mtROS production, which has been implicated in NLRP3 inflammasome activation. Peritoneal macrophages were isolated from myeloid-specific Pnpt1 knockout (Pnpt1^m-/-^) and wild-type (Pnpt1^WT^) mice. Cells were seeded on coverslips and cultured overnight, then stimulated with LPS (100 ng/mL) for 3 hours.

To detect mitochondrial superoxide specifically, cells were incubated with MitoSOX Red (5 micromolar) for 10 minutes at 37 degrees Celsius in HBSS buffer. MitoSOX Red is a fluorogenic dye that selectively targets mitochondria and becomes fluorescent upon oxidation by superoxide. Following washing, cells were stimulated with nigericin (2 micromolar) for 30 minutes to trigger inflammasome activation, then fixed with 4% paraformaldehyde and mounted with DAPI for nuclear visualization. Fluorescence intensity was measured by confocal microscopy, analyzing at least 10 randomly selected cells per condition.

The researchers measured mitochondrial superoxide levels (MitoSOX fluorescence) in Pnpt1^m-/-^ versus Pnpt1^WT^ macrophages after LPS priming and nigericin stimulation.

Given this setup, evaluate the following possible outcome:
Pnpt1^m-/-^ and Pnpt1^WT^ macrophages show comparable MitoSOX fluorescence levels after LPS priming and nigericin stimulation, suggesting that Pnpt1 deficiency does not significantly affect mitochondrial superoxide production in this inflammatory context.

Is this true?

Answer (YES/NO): NO